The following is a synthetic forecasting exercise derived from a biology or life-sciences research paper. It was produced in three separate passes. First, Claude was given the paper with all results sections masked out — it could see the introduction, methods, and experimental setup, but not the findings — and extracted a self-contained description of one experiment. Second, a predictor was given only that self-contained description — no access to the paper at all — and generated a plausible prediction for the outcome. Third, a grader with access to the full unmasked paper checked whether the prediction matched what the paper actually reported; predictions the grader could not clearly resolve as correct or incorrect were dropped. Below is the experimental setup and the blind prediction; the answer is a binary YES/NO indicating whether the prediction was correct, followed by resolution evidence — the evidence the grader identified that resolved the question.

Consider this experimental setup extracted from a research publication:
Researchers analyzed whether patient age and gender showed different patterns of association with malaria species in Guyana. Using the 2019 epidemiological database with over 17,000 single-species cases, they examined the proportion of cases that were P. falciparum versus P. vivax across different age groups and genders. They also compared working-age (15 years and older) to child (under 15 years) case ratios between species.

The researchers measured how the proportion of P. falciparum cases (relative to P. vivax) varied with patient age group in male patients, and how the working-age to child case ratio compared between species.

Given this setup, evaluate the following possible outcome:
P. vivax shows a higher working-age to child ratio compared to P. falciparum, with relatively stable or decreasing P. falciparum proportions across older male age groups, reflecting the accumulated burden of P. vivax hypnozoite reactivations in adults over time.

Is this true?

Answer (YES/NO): NO